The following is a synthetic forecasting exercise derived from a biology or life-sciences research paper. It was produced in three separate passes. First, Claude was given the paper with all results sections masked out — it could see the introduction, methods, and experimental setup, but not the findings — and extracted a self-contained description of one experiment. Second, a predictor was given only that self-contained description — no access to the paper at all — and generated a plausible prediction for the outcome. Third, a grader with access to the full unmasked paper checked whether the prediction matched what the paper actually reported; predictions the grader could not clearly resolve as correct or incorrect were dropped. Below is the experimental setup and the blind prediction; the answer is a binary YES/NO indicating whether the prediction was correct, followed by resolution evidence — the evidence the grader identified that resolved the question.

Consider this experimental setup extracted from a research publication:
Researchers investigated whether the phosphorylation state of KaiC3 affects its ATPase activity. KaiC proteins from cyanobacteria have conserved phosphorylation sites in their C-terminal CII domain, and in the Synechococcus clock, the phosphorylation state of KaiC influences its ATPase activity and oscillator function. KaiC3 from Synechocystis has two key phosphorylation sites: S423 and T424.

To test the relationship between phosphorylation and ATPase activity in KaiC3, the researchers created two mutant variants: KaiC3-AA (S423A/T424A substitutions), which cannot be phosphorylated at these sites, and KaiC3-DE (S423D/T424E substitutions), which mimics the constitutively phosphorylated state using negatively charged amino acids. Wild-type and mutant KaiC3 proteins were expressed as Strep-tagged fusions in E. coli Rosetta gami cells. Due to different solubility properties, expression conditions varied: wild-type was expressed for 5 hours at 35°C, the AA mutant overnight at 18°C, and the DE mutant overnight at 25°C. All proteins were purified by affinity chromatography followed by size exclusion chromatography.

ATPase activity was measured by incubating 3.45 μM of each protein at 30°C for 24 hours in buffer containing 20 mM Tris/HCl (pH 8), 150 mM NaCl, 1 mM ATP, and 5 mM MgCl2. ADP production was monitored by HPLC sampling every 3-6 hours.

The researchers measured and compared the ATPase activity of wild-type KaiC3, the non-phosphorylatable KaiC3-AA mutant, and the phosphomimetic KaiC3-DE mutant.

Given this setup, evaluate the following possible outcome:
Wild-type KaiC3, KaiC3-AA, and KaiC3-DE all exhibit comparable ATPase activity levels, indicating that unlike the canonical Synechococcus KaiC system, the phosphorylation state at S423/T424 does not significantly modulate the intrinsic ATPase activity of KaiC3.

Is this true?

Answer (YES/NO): NO